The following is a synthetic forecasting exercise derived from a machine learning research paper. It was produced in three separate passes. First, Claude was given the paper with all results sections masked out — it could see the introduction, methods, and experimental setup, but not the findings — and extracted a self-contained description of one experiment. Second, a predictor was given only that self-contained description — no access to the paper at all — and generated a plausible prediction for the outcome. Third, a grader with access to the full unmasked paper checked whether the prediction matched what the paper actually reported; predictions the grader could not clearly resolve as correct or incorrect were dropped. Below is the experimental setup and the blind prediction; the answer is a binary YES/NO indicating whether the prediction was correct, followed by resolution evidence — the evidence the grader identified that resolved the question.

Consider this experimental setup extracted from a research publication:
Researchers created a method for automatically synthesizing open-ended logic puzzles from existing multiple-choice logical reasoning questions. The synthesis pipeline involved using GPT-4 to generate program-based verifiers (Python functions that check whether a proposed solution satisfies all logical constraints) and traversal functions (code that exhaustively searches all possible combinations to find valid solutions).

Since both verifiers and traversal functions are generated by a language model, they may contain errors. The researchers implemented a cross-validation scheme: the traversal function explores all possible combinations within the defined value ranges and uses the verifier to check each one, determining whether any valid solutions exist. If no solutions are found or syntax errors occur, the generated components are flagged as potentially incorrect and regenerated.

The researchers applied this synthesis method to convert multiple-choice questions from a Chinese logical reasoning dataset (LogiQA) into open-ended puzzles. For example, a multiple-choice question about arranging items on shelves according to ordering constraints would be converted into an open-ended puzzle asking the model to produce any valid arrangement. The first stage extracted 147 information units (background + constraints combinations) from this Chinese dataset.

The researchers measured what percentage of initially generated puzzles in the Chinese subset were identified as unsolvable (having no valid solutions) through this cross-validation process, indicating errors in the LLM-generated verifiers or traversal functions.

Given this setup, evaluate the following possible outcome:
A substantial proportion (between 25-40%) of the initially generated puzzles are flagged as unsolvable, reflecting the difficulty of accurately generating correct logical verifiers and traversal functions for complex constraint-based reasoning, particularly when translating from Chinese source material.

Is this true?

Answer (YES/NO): NO